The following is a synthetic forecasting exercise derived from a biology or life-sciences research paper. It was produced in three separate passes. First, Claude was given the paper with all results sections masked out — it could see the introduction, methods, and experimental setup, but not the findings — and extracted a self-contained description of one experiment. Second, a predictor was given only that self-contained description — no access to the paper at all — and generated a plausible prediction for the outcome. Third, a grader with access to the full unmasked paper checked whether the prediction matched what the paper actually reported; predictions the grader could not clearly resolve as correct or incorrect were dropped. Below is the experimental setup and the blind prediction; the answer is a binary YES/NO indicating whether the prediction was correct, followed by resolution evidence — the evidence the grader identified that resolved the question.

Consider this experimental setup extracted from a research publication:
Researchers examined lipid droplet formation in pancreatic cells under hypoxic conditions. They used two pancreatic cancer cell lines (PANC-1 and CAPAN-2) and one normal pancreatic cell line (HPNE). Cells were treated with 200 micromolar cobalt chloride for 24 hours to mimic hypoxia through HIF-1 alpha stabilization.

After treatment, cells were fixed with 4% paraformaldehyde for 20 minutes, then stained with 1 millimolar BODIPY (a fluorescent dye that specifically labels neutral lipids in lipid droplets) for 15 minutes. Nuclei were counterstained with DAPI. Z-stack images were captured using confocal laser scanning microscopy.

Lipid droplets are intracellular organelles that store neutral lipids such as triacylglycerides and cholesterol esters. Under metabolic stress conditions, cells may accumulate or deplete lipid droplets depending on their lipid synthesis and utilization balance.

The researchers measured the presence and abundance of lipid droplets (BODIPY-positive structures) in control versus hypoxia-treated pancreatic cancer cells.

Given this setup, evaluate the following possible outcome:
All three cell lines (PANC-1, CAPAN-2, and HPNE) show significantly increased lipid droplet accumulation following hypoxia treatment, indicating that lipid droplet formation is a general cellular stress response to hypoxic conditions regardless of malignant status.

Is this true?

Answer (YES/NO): NO